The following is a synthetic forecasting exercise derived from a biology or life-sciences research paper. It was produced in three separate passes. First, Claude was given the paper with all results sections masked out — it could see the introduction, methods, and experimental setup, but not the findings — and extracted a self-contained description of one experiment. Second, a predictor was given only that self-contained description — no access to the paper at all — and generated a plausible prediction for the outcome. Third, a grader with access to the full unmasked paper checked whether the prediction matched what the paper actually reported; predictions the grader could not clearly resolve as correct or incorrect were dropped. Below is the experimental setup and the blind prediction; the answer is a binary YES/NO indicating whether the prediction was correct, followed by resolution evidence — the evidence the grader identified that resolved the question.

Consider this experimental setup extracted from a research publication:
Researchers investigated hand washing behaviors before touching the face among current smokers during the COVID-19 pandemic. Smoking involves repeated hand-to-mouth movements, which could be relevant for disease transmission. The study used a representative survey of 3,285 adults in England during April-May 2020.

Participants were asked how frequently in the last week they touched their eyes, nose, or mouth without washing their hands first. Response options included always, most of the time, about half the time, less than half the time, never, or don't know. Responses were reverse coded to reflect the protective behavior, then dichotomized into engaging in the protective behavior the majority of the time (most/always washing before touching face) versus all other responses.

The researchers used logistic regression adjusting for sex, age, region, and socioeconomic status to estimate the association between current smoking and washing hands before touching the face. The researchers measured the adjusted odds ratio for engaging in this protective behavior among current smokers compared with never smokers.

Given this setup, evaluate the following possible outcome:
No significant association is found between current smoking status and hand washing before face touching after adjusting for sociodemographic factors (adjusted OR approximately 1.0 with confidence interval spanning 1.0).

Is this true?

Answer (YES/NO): YES